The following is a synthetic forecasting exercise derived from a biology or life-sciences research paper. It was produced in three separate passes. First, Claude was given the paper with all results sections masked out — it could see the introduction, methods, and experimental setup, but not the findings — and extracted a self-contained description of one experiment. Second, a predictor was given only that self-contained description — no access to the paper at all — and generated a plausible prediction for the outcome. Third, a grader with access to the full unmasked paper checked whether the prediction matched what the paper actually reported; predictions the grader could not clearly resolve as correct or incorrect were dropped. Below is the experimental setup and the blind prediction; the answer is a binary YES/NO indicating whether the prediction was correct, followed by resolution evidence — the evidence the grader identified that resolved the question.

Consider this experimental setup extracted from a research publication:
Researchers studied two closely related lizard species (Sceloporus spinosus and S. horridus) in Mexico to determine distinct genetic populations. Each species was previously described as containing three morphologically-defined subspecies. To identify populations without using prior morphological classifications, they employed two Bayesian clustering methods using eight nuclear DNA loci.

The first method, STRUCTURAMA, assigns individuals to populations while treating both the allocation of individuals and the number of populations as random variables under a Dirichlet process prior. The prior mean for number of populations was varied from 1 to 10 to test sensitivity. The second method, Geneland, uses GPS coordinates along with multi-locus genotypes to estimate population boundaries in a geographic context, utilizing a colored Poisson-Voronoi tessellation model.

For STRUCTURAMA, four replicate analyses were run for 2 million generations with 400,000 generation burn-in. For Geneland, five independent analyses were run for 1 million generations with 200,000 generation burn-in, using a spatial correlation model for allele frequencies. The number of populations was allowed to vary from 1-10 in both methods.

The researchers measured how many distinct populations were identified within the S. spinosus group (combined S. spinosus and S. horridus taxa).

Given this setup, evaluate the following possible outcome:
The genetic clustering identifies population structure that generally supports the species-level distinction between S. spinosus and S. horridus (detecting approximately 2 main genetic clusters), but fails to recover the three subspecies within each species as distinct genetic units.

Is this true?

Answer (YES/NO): NO